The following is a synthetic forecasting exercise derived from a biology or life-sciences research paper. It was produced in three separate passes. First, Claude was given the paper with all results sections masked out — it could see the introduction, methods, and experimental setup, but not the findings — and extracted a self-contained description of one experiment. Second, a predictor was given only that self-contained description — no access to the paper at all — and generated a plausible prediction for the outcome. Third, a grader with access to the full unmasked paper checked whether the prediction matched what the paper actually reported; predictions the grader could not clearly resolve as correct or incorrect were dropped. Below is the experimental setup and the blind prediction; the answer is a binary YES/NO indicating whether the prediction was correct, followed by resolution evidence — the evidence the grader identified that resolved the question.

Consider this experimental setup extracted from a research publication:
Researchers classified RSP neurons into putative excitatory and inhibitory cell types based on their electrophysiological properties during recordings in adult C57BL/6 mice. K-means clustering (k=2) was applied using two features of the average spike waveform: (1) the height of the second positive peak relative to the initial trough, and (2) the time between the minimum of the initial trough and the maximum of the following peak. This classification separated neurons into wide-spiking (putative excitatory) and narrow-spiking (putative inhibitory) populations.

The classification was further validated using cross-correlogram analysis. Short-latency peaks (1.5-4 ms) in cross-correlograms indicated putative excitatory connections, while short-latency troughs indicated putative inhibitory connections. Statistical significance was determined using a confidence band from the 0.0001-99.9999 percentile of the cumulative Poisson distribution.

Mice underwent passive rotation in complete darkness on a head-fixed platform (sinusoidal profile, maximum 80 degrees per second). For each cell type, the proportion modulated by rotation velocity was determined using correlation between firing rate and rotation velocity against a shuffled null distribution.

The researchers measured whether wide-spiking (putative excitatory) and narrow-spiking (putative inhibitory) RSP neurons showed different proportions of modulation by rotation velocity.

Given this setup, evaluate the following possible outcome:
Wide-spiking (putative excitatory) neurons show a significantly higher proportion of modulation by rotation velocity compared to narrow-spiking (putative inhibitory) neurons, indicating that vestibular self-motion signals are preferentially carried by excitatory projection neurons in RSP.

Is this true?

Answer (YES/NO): NO